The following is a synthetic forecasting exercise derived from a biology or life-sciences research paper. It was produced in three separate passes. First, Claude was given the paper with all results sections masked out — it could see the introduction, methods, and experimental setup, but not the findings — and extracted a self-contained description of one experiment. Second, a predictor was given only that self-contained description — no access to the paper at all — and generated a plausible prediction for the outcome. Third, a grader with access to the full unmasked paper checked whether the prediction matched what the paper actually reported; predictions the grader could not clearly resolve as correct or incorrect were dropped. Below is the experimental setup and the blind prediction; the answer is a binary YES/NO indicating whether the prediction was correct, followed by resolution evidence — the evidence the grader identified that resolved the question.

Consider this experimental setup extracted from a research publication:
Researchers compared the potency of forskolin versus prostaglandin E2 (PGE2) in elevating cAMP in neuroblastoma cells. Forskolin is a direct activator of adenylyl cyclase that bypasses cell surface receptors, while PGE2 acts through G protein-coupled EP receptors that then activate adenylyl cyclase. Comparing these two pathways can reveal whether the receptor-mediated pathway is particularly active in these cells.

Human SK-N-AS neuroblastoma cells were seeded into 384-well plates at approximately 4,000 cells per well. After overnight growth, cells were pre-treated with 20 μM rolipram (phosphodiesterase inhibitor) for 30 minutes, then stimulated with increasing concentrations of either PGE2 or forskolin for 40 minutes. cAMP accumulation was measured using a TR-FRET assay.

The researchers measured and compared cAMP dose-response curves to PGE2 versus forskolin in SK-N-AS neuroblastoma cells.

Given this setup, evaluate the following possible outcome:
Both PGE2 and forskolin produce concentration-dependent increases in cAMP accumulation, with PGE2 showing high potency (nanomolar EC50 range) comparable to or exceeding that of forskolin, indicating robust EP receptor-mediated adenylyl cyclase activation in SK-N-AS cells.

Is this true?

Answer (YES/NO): YES